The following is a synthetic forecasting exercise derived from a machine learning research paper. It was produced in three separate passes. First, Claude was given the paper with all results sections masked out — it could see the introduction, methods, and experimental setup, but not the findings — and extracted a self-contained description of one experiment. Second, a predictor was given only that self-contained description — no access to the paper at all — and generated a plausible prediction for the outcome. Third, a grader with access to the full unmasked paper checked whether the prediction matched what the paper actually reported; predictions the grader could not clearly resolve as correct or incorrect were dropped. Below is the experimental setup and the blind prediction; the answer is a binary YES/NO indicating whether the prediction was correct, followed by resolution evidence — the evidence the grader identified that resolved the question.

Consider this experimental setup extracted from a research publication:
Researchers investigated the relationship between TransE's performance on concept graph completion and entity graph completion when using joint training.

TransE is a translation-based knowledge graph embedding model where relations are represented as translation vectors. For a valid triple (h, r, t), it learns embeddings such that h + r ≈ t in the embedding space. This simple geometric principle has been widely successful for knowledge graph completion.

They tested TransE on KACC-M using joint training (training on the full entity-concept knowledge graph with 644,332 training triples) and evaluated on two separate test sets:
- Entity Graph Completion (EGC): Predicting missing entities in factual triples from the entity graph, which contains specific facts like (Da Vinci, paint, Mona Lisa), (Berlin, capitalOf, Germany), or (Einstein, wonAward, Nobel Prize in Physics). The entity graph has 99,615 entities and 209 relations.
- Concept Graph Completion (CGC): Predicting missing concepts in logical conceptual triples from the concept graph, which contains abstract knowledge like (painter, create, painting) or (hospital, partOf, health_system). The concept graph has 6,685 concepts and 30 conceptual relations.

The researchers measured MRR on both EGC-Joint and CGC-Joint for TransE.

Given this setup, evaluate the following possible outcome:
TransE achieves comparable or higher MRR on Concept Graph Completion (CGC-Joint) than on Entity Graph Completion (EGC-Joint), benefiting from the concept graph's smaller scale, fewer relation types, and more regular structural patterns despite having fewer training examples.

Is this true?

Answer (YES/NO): NO